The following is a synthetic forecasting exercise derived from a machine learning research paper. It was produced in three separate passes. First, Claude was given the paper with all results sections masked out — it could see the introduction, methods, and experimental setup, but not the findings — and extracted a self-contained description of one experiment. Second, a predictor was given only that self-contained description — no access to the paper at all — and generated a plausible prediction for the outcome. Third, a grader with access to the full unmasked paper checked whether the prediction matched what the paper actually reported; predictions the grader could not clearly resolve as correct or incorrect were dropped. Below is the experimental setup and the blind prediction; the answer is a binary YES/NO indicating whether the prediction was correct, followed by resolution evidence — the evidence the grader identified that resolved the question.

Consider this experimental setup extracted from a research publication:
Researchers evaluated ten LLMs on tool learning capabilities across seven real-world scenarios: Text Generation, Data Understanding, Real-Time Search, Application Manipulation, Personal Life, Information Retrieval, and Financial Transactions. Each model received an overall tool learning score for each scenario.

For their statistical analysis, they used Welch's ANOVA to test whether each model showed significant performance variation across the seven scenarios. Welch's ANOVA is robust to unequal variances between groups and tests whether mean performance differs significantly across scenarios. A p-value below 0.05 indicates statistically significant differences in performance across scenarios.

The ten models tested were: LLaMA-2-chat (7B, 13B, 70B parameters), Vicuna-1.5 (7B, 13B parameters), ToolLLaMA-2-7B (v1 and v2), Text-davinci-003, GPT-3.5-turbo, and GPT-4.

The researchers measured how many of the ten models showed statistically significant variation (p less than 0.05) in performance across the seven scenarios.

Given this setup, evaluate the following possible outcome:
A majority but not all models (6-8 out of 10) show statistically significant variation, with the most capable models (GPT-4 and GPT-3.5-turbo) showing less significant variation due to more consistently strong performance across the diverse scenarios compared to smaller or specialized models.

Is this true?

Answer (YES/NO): NO